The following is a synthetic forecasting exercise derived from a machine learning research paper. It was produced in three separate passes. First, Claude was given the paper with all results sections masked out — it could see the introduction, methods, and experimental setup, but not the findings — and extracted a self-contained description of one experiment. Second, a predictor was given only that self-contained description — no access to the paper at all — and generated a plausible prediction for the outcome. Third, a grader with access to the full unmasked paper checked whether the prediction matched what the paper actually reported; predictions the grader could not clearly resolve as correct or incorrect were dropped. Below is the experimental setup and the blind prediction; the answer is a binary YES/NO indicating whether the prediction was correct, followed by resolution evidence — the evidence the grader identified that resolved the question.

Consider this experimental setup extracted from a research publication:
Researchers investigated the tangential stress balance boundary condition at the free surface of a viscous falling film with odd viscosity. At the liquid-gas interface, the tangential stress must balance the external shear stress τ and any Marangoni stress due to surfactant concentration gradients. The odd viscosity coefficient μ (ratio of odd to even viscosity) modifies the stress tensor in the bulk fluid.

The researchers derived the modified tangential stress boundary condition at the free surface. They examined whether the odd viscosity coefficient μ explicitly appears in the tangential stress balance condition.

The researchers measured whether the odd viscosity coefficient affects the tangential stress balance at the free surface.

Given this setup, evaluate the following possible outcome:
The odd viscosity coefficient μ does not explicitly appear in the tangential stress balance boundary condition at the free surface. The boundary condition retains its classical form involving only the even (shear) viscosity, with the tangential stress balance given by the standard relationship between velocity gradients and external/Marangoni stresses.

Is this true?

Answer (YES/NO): NO